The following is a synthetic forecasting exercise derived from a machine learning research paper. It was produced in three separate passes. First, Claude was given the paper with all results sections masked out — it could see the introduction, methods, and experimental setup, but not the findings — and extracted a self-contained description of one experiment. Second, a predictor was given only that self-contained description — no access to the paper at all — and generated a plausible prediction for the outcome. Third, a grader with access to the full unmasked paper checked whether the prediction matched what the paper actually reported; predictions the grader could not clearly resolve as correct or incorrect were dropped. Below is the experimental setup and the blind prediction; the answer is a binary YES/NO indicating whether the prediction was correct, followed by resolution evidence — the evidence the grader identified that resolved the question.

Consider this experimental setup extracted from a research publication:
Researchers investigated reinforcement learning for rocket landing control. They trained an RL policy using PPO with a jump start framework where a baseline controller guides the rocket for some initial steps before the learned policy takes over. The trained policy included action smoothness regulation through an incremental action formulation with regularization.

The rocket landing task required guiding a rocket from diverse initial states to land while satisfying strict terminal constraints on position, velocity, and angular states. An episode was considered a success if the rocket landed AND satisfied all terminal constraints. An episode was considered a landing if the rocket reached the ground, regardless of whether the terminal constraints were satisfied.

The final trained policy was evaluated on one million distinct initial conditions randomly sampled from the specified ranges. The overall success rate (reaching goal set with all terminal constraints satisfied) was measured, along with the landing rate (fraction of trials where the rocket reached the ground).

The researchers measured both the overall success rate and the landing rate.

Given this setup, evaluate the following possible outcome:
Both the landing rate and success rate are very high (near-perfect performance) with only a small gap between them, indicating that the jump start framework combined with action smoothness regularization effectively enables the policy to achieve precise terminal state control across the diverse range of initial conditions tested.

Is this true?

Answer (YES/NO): YES